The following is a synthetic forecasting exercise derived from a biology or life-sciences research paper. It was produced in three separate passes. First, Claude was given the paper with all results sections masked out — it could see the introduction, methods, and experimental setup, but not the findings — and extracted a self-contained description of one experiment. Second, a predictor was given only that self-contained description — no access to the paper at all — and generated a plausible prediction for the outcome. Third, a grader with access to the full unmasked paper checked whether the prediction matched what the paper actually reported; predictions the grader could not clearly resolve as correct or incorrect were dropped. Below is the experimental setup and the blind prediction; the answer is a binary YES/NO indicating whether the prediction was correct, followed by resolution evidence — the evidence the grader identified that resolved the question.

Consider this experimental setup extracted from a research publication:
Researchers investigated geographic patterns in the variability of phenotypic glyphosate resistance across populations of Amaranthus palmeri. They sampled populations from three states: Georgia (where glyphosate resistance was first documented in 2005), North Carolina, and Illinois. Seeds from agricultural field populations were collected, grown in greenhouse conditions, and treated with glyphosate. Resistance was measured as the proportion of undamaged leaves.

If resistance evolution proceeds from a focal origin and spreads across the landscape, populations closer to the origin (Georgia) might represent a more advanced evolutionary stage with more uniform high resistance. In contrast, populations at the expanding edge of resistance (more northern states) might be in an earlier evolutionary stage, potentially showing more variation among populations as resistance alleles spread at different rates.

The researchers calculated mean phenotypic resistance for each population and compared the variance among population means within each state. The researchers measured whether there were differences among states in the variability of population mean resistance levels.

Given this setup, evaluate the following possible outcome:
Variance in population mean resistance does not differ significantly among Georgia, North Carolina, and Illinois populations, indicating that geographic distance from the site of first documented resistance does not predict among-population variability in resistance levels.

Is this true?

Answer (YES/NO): NO